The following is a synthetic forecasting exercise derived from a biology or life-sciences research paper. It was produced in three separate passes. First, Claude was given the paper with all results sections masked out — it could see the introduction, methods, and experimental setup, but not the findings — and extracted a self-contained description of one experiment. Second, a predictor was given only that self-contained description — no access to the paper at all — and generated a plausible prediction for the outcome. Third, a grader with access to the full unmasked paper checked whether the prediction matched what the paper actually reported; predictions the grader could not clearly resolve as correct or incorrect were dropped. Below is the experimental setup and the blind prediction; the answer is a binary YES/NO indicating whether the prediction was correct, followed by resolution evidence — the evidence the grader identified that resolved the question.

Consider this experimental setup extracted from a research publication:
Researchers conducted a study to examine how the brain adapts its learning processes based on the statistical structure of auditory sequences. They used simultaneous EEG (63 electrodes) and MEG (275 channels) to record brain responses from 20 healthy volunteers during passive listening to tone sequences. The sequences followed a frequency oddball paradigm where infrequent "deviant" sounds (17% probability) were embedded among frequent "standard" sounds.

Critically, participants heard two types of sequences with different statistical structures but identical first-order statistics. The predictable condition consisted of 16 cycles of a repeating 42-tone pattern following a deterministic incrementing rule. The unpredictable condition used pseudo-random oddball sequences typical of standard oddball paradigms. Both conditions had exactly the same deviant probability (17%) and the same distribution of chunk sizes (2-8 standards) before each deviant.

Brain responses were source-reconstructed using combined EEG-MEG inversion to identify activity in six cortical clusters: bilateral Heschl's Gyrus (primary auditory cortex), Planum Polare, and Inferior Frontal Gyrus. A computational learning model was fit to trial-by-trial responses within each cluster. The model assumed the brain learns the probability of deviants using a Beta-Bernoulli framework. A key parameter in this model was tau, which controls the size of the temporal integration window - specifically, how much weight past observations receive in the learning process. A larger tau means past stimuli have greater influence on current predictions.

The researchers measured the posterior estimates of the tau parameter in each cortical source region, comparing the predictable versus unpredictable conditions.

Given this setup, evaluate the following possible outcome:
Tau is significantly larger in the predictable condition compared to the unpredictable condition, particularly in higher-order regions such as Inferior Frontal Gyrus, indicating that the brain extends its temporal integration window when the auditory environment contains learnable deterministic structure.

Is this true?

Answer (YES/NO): NO